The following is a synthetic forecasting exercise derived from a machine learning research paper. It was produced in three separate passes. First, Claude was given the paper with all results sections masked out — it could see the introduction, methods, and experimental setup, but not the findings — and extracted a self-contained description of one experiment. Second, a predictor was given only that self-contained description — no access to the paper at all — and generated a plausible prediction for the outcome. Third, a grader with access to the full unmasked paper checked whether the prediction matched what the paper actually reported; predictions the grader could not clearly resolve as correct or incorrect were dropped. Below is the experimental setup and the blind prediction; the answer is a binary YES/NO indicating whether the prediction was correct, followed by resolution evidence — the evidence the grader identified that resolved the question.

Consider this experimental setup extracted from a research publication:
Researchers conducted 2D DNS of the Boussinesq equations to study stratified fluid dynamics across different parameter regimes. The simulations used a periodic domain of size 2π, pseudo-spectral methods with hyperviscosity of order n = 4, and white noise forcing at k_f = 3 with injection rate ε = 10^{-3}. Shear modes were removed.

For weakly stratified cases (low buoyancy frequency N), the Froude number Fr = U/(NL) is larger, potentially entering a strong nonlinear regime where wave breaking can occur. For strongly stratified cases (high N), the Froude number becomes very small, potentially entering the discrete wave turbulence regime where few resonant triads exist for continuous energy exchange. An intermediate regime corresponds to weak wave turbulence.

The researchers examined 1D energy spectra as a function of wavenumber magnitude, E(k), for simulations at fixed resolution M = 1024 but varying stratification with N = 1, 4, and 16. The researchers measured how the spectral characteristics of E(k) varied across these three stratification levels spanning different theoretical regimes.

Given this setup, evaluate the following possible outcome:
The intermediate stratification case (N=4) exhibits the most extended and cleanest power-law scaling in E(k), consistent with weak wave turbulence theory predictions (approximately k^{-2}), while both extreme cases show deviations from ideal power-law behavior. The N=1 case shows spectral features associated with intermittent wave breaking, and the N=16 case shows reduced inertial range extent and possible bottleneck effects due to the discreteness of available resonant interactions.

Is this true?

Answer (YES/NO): NO